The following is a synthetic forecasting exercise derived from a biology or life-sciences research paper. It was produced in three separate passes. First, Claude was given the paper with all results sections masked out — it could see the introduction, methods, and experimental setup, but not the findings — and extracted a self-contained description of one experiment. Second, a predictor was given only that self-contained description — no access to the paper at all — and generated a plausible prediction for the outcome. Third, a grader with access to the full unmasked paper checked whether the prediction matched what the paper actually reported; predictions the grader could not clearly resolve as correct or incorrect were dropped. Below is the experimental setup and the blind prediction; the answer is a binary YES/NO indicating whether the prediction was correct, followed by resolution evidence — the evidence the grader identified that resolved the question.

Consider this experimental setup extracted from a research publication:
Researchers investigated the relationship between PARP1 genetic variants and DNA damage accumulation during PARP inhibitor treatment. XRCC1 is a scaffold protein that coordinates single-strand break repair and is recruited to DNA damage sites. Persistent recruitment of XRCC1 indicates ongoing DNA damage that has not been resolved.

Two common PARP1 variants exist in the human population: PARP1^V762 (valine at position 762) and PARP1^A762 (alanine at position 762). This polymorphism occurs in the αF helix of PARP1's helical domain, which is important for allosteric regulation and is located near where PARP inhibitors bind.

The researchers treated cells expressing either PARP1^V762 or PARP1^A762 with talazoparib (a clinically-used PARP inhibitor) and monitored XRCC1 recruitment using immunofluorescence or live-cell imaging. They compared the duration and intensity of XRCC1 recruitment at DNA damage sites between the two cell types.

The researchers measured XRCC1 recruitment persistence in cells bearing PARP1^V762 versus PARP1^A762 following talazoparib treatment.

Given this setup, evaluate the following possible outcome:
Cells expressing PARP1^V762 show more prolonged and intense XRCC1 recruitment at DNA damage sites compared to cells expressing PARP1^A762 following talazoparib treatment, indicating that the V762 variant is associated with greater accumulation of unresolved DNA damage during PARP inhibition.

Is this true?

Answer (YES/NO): YES